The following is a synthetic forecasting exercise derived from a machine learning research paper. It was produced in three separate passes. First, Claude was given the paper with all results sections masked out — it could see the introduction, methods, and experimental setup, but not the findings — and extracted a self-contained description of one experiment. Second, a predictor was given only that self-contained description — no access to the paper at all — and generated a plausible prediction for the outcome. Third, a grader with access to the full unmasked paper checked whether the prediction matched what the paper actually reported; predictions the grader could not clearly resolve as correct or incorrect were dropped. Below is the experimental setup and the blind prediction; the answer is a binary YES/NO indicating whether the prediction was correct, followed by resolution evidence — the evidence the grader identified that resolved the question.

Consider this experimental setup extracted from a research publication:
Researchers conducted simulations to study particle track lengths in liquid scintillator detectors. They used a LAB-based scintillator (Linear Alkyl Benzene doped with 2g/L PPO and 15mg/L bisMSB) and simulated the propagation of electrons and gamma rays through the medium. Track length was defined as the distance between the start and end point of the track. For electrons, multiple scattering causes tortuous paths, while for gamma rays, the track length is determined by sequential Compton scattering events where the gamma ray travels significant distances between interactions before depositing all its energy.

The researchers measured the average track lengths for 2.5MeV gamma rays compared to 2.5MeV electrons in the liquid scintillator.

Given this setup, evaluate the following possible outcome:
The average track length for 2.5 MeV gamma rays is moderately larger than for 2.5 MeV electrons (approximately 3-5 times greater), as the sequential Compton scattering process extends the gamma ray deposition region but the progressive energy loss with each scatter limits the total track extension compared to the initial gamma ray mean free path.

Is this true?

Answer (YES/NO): NO